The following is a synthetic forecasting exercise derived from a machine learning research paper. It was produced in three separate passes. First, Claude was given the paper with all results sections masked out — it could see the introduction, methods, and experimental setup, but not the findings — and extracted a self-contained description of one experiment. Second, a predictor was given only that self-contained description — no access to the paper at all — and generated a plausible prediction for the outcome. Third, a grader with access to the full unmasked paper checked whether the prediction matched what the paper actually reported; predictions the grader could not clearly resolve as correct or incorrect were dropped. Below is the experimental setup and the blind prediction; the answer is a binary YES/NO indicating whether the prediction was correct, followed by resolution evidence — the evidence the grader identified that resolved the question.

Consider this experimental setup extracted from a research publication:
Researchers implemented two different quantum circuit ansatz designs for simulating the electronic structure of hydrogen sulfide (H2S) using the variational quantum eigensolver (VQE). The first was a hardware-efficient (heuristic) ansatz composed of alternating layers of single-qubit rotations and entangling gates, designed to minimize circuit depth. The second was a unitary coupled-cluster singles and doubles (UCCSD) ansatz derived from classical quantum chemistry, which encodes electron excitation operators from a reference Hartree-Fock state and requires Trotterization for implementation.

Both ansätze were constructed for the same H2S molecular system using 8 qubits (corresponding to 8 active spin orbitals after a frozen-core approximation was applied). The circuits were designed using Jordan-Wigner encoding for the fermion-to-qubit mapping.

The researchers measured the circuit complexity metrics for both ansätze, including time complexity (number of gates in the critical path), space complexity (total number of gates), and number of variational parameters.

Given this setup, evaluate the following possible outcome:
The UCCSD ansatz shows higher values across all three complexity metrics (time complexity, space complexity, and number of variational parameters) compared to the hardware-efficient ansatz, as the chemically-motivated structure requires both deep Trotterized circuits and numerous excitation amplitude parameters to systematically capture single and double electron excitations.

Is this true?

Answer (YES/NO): YES